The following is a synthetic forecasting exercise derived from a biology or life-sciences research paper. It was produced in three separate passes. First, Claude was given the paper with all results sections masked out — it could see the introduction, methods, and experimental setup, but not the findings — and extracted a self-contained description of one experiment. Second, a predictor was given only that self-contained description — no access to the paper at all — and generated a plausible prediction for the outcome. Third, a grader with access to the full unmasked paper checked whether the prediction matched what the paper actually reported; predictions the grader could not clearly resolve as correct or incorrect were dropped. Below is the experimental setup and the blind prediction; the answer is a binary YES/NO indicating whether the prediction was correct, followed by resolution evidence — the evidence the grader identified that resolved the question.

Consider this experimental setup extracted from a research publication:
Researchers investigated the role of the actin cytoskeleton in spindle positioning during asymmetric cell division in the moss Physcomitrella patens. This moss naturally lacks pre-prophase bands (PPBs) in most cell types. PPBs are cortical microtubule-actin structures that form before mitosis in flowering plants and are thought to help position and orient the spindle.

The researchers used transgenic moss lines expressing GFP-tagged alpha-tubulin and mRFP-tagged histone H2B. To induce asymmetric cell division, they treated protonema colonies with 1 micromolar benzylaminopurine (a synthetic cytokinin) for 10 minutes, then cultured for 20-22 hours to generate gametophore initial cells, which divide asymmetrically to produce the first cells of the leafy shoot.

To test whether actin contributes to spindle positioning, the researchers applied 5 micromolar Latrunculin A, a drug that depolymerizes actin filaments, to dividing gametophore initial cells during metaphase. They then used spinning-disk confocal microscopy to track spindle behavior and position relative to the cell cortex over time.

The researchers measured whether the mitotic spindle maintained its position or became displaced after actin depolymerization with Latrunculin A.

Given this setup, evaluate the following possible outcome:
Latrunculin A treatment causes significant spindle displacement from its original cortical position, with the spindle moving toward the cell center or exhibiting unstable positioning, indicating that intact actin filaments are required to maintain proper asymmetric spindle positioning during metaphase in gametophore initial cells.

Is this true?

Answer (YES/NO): NO